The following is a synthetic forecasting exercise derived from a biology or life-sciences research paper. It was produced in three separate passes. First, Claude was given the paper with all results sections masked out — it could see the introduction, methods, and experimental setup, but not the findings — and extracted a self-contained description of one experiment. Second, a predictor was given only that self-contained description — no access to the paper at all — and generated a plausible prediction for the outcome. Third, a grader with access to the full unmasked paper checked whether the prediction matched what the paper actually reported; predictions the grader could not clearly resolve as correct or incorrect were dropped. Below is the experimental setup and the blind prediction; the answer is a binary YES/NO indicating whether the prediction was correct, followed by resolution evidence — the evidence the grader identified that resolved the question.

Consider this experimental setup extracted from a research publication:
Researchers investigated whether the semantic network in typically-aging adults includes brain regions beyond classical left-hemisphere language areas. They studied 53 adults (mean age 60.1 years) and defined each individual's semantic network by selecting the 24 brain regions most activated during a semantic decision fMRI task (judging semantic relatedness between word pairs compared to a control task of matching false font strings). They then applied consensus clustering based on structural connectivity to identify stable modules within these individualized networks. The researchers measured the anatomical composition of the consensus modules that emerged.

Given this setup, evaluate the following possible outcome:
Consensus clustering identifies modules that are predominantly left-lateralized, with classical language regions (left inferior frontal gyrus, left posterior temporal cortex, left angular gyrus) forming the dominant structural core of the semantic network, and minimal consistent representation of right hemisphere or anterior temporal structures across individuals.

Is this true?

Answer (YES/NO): NO